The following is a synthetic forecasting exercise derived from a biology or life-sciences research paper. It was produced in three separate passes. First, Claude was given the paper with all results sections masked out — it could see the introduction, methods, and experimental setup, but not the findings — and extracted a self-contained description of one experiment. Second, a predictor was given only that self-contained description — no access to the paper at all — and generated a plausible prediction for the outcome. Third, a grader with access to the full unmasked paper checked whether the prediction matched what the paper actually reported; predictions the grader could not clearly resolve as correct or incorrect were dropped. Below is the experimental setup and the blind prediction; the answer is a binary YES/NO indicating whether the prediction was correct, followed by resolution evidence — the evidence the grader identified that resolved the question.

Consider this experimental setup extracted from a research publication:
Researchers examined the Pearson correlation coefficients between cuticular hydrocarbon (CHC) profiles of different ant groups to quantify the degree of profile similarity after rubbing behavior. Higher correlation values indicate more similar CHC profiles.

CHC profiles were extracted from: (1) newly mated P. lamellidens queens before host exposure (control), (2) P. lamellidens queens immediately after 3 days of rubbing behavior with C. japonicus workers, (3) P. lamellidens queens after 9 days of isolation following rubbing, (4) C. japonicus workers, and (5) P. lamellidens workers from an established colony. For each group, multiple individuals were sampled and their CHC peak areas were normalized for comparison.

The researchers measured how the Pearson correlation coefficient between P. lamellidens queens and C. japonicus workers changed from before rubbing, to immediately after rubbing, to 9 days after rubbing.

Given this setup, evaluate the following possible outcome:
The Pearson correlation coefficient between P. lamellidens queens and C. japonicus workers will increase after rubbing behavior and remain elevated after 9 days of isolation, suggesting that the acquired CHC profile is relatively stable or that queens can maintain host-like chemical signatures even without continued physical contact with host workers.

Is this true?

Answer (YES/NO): YES